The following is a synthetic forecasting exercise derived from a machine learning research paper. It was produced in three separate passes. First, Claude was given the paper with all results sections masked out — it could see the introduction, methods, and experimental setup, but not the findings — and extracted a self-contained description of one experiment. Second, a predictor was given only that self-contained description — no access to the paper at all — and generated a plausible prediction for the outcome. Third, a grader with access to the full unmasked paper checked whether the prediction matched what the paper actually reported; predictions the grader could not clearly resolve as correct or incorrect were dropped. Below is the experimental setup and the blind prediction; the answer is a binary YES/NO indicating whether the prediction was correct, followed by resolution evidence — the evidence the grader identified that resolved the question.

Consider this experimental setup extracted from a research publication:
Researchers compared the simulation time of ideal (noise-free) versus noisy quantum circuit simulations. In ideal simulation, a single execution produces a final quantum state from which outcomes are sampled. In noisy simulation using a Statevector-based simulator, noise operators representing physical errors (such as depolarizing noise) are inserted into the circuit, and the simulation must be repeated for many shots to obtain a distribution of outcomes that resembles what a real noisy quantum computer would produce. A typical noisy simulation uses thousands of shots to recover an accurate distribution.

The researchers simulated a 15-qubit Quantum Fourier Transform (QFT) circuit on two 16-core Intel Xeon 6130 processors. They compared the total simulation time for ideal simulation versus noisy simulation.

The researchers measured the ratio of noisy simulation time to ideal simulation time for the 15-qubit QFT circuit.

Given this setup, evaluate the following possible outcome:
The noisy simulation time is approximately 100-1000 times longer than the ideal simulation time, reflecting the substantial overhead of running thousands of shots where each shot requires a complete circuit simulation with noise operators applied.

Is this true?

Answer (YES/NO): YES